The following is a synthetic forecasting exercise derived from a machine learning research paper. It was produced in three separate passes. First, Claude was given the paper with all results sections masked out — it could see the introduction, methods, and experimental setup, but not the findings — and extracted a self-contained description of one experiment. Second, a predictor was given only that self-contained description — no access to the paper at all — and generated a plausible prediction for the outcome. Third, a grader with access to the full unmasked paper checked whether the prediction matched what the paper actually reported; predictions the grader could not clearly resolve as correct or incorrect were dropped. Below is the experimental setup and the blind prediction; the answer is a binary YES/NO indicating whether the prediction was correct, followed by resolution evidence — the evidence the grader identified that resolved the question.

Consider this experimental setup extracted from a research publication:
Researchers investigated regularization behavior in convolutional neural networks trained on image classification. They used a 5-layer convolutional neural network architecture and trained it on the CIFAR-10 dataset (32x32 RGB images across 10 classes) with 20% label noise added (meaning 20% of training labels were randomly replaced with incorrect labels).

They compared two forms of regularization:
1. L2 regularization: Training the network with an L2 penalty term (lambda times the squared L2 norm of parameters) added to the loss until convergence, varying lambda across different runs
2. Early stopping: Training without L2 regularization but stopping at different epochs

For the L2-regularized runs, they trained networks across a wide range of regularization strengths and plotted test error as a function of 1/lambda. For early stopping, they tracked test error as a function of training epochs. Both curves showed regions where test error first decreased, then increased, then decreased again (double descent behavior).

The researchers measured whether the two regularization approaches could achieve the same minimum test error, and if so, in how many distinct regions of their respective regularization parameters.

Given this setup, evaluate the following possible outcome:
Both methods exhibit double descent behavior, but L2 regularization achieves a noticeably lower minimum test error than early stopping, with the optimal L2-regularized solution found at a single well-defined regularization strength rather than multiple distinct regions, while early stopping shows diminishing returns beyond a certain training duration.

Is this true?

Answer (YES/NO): NO